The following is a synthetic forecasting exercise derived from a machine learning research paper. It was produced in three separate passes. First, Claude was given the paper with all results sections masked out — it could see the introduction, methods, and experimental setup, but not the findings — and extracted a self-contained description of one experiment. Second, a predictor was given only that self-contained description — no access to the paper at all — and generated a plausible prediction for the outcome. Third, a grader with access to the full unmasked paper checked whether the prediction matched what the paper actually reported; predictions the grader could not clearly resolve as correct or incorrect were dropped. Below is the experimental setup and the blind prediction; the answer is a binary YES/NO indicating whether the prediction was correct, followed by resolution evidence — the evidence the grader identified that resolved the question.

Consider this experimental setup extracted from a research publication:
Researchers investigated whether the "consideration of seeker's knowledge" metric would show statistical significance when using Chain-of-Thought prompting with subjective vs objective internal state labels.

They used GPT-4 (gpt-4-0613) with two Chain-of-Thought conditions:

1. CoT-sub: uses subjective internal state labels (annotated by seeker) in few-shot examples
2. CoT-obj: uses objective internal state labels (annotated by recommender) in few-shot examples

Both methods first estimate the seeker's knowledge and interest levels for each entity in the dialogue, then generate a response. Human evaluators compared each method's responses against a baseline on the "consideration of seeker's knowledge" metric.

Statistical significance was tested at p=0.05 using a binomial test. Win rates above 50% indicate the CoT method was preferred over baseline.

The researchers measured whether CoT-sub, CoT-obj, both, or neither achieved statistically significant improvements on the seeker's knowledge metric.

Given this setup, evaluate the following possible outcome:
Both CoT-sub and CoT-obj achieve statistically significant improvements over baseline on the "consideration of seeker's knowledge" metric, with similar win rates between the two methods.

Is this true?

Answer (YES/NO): NO